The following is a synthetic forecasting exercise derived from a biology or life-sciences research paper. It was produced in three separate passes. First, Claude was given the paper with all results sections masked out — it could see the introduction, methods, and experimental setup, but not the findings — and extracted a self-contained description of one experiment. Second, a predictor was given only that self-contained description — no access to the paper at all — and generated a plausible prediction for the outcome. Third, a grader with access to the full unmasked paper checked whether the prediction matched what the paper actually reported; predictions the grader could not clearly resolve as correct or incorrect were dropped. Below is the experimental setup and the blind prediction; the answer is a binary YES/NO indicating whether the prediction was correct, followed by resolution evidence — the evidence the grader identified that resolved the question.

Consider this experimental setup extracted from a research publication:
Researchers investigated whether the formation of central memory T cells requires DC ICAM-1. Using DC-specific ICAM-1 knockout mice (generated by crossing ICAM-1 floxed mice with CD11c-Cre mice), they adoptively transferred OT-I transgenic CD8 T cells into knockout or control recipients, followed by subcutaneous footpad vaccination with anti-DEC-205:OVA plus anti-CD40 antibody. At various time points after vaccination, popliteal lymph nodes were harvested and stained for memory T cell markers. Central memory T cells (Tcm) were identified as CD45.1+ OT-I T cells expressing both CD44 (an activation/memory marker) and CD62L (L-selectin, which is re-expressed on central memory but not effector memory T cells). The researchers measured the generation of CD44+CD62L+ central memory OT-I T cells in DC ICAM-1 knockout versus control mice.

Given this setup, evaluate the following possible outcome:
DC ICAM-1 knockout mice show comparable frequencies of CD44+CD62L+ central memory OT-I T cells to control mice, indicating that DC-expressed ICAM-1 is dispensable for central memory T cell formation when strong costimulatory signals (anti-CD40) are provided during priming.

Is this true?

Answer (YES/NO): YES